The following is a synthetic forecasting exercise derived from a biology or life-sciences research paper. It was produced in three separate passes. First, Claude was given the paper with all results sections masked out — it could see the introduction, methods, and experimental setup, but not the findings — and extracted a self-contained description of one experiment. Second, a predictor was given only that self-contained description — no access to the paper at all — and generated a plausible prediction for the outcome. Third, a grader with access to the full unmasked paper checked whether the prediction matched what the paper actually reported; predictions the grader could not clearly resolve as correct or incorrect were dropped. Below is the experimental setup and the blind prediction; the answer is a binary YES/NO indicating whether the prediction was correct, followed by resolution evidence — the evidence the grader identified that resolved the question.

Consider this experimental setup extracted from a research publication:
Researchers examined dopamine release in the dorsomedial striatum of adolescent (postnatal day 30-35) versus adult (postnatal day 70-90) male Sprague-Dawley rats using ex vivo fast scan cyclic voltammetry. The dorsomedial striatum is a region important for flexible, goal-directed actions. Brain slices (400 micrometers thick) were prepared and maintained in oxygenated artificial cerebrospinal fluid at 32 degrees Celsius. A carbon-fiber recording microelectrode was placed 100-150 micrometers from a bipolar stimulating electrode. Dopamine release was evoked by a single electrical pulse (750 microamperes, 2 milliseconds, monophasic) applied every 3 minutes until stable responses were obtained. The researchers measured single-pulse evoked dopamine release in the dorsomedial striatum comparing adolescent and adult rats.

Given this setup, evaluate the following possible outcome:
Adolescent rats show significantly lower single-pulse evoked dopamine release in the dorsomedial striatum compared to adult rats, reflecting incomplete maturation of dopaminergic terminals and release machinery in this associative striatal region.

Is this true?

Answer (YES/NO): NO